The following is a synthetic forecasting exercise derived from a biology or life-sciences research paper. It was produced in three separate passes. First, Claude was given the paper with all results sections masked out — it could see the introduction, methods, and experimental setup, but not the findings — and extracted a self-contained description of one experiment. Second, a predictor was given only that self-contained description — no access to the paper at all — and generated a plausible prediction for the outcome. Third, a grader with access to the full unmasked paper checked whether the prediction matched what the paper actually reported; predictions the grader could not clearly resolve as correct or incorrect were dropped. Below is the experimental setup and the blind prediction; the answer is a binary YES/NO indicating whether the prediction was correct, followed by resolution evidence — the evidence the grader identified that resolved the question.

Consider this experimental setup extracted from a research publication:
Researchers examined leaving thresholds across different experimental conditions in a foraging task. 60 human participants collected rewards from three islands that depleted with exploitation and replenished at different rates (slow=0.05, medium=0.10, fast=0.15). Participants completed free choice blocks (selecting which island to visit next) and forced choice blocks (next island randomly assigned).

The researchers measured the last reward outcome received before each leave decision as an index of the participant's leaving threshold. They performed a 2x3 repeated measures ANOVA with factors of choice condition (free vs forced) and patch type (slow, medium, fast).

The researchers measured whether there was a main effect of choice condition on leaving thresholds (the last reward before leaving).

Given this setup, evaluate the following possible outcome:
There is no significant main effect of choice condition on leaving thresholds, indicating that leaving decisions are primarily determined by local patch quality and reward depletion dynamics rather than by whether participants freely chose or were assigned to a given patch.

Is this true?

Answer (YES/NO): NO